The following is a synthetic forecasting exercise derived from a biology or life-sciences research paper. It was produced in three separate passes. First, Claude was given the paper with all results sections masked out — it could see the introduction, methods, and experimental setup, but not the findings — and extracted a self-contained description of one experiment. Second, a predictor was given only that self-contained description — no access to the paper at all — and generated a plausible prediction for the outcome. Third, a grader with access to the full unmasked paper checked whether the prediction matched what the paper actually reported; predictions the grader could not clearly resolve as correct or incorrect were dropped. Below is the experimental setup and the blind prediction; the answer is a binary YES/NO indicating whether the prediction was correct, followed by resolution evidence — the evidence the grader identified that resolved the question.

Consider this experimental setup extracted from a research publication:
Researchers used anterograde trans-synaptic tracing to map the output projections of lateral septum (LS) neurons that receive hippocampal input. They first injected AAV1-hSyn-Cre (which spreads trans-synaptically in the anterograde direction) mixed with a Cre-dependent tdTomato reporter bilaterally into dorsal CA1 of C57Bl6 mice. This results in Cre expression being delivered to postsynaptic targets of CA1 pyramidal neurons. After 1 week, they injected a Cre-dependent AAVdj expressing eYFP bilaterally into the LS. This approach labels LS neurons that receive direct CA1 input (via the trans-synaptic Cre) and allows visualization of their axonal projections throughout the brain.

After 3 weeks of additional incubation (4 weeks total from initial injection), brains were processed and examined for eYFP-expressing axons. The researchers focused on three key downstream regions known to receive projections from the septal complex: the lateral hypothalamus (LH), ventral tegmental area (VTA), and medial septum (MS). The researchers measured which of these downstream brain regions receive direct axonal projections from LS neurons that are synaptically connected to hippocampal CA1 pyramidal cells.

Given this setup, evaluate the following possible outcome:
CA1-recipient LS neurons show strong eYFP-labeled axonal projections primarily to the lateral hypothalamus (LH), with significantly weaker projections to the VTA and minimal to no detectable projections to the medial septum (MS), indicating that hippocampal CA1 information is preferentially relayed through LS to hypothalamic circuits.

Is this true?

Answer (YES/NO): NO